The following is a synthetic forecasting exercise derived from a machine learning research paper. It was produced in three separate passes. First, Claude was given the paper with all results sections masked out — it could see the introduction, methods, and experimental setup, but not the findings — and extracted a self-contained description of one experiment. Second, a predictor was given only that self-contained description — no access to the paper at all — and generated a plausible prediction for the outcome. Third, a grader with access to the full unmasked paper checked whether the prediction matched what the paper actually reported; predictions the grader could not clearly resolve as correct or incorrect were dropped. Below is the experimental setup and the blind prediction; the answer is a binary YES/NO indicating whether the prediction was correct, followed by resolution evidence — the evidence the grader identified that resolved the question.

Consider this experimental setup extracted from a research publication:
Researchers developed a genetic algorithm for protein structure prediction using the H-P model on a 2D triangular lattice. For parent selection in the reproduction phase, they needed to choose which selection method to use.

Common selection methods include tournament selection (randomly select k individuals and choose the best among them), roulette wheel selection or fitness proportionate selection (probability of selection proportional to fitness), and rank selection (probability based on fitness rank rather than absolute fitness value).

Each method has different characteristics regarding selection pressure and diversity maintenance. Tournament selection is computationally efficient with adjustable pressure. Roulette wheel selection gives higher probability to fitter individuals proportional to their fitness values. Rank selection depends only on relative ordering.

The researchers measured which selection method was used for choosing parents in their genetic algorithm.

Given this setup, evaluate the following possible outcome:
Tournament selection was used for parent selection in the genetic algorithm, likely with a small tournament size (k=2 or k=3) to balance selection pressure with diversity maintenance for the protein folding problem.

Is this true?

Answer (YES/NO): NO